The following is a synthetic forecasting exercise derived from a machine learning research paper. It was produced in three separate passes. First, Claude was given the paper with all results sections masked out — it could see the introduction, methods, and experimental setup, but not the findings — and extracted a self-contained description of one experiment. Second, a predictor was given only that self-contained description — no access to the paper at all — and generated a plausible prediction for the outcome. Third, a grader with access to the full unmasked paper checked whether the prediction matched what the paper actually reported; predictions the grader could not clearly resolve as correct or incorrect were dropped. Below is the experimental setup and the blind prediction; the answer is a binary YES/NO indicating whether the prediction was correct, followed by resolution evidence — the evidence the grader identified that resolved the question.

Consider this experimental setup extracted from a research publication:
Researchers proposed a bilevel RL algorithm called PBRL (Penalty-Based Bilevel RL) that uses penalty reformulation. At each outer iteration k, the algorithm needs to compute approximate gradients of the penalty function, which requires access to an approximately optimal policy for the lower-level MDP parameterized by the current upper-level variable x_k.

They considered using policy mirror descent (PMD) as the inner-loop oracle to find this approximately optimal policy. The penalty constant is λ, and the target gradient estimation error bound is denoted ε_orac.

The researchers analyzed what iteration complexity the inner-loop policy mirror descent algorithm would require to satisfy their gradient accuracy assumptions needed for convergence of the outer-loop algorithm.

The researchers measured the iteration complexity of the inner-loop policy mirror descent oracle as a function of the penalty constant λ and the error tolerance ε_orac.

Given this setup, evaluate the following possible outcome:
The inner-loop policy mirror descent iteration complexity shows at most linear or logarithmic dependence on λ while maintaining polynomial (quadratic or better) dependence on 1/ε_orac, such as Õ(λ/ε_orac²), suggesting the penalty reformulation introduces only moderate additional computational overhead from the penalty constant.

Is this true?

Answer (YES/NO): NO